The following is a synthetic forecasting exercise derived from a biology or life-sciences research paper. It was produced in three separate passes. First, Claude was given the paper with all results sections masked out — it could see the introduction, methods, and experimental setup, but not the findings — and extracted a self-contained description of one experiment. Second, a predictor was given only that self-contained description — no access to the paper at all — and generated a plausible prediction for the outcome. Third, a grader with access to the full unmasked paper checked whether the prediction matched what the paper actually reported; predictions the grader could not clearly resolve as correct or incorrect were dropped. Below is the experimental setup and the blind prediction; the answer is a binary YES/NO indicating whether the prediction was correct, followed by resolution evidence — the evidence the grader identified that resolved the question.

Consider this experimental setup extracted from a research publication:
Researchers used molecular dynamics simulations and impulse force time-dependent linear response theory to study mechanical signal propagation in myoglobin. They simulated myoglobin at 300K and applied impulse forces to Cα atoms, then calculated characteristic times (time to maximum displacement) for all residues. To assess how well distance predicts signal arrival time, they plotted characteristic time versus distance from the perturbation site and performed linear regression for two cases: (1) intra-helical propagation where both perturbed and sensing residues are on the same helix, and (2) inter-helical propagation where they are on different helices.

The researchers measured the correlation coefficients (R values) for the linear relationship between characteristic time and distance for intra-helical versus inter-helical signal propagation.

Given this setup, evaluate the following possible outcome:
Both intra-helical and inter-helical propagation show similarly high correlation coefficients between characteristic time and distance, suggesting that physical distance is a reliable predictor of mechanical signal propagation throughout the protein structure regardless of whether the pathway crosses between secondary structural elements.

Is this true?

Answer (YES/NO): NO